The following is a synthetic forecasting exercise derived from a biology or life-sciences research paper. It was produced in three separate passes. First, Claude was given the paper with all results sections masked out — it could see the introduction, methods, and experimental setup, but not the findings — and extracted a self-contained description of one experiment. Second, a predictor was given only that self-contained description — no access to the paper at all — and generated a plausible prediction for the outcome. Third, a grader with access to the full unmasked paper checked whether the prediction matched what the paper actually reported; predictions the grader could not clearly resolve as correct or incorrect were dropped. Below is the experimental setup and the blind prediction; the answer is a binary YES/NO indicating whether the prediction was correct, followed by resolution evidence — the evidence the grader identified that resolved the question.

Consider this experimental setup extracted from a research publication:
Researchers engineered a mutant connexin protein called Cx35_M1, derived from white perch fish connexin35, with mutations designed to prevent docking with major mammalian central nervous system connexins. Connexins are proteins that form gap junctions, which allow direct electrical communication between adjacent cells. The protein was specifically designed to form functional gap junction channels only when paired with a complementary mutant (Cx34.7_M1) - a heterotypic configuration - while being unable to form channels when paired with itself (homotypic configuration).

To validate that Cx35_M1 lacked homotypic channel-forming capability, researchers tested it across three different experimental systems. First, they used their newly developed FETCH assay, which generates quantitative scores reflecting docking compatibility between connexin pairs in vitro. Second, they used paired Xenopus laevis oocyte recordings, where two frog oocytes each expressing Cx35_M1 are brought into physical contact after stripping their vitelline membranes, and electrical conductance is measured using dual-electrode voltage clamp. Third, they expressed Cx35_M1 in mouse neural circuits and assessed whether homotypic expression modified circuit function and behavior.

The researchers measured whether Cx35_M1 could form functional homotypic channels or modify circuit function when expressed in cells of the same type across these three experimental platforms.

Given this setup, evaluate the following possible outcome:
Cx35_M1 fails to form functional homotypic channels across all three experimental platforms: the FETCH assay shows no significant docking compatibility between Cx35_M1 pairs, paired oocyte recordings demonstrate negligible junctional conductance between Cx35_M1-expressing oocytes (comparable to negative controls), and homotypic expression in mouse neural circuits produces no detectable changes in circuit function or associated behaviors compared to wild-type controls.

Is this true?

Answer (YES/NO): YES